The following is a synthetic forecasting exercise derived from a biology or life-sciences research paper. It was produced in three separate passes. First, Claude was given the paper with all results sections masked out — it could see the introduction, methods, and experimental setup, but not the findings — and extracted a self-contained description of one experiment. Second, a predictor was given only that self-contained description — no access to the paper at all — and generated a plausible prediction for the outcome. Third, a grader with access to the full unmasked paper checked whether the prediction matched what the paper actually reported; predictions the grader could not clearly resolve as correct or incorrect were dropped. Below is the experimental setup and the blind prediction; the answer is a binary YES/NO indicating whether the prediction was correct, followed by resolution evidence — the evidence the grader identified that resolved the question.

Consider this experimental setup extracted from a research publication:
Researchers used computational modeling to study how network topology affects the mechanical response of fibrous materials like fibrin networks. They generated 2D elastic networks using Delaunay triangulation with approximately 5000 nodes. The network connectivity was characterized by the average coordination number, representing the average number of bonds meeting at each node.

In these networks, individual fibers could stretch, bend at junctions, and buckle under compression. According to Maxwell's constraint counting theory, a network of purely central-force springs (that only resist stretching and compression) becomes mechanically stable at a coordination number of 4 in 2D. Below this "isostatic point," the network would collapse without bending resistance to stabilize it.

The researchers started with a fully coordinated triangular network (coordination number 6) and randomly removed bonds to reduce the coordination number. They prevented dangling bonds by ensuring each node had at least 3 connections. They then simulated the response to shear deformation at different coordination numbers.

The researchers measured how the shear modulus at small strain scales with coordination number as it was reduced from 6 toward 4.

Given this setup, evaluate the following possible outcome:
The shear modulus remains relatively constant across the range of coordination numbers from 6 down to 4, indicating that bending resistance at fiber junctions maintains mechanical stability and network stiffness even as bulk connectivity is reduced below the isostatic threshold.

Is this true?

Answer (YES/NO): NO